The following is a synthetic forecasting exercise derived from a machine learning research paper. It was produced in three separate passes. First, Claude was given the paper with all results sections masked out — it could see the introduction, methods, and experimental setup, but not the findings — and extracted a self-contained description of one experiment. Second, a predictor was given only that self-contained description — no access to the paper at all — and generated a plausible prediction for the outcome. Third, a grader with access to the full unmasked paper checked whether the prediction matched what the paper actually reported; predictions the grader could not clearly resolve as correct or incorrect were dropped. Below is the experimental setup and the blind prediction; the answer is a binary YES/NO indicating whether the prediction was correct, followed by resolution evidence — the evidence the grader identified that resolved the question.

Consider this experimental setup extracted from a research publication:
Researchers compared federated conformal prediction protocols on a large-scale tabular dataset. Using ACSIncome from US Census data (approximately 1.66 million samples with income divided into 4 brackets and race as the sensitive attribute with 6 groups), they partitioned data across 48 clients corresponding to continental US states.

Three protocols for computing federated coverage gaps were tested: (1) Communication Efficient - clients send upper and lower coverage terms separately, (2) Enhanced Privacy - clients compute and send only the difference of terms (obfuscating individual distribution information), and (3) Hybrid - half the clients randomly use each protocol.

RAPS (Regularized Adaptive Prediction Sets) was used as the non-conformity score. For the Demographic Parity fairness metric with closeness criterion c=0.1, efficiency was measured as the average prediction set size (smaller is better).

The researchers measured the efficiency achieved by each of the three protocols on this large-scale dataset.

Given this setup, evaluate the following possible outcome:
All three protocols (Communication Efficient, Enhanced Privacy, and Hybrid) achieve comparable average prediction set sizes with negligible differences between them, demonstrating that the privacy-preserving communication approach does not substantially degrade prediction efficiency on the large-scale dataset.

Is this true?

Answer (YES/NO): YES